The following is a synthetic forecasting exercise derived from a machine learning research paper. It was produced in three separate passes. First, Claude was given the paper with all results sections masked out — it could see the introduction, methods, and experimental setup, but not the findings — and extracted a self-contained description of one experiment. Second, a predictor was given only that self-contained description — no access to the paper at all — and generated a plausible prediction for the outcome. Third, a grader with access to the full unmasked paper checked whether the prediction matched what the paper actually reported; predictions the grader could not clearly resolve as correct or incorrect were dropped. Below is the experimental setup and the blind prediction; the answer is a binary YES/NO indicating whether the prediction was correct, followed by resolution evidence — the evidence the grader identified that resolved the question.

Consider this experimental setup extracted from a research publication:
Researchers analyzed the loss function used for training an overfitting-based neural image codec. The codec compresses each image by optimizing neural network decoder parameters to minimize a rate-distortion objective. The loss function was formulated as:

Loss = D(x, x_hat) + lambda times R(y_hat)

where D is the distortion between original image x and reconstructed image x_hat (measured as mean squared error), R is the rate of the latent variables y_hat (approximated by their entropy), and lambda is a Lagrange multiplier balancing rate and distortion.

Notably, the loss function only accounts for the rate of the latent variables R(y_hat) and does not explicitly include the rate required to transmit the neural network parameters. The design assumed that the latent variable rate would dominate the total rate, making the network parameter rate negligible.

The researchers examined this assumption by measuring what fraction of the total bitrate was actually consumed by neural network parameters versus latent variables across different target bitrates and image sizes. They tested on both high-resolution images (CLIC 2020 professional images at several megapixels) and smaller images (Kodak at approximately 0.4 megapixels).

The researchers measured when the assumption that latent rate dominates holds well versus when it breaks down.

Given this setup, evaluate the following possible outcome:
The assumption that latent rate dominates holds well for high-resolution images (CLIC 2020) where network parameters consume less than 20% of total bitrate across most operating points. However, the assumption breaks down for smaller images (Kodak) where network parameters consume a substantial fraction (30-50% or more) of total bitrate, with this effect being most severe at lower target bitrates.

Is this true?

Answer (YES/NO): NO